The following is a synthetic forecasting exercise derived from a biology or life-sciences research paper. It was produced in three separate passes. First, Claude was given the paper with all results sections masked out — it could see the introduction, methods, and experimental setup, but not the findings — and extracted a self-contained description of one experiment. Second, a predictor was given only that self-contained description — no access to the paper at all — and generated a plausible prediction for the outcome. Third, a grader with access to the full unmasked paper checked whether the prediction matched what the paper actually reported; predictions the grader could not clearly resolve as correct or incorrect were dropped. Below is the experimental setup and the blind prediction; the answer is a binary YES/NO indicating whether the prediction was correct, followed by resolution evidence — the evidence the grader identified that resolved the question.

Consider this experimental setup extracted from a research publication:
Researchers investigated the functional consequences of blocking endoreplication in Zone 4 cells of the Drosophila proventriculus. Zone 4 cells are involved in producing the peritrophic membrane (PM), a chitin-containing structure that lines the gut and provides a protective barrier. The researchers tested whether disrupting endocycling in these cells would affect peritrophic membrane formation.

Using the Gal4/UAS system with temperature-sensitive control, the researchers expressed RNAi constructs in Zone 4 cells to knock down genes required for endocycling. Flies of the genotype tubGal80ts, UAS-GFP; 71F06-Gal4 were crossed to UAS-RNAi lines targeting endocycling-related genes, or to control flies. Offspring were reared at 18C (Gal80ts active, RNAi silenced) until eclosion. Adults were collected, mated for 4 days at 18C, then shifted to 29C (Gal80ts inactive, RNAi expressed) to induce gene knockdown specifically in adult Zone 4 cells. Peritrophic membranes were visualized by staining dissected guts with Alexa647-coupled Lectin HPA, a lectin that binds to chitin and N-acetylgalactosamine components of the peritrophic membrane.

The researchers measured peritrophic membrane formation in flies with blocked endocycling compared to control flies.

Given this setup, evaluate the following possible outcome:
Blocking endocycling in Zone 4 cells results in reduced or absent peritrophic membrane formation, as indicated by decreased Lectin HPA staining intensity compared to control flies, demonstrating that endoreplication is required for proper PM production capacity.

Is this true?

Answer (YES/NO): YES